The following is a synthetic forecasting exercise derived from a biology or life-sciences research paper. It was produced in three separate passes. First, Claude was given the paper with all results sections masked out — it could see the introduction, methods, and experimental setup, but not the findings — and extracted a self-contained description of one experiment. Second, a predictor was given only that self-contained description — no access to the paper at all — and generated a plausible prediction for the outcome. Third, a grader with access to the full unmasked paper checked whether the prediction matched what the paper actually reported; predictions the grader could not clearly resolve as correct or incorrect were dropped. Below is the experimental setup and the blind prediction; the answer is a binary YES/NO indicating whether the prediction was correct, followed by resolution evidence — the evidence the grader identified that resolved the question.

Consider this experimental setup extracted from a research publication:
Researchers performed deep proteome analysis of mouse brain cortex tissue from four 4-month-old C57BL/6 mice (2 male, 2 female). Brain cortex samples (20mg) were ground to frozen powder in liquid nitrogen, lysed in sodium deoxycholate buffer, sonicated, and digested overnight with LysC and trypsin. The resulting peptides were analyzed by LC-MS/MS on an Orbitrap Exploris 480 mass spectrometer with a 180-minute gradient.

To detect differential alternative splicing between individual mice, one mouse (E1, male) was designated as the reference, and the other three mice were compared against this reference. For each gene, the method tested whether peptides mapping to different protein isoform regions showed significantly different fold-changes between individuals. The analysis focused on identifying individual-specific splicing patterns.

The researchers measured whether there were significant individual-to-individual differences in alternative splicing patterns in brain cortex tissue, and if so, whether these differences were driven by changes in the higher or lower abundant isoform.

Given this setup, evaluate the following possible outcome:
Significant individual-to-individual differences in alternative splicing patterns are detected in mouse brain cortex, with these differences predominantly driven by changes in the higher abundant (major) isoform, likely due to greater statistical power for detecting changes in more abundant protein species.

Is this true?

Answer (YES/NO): NO